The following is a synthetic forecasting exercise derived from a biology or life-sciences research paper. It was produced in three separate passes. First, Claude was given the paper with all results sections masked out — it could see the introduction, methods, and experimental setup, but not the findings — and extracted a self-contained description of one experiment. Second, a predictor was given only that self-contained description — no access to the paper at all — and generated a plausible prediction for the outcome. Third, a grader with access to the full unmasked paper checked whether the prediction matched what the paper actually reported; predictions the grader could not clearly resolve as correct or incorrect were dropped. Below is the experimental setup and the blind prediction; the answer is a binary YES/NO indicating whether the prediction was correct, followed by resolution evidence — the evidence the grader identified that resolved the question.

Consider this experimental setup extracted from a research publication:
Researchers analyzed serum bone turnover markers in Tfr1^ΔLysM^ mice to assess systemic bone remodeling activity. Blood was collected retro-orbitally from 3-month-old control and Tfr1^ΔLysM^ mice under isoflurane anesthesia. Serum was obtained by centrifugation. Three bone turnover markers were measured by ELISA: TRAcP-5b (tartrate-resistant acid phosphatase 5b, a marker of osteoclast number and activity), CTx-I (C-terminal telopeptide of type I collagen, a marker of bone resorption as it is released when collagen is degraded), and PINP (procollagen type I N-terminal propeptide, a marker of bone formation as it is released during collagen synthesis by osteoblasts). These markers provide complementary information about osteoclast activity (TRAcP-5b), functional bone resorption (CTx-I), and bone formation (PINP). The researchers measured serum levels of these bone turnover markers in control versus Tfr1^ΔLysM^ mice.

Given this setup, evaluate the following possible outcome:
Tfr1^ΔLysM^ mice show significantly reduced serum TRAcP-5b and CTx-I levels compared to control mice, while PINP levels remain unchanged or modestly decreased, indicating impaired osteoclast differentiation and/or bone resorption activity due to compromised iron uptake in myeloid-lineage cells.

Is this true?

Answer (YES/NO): NO